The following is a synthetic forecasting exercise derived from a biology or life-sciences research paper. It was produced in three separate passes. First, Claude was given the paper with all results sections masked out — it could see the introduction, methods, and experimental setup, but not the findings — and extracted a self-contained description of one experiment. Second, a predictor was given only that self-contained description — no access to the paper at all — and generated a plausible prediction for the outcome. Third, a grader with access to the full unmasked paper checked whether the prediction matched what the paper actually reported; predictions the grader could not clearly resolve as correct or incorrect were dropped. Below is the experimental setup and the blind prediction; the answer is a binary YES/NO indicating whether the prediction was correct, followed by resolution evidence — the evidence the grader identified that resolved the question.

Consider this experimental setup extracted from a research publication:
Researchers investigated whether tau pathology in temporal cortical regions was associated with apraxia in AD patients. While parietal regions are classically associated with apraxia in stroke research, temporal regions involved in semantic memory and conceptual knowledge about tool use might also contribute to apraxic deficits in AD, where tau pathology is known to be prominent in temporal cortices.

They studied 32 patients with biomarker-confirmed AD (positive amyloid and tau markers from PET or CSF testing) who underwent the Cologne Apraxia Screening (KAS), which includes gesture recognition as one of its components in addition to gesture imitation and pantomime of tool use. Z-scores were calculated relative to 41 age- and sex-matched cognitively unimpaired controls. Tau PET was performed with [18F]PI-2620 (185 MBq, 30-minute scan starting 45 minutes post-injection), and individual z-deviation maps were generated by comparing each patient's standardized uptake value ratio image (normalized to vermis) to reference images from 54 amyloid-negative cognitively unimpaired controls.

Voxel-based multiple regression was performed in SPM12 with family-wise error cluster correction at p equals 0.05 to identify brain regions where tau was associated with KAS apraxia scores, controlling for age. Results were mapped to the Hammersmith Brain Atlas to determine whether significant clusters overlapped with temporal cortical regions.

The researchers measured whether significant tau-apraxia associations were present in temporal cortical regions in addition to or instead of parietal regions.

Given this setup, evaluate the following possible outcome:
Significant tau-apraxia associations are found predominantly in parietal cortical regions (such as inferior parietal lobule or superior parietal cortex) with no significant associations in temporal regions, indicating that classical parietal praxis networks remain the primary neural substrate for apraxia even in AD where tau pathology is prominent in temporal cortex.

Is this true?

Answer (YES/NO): NO